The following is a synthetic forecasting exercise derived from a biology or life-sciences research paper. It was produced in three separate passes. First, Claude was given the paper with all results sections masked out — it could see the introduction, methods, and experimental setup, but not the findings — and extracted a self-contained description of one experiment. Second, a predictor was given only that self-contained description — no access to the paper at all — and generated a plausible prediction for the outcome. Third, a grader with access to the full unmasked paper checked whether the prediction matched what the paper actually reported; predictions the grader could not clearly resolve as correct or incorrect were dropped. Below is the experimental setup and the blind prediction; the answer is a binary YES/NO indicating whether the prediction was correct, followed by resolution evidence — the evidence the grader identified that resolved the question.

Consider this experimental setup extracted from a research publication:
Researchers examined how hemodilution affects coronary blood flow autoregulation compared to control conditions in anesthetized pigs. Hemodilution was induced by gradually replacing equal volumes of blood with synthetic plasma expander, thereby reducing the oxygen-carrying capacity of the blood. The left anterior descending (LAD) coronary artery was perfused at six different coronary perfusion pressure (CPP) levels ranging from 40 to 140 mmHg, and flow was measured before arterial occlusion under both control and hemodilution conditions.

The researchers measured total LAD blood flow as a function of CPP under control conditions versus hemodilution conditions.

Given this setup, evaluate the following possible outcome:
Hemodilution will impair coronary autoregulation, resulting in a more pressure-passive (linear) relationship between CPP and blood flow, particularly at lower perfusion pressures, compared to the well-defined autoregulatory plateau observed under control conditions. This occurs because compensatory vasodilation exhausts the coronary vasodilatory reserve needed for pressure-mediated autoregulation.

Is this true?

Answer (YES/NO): NO